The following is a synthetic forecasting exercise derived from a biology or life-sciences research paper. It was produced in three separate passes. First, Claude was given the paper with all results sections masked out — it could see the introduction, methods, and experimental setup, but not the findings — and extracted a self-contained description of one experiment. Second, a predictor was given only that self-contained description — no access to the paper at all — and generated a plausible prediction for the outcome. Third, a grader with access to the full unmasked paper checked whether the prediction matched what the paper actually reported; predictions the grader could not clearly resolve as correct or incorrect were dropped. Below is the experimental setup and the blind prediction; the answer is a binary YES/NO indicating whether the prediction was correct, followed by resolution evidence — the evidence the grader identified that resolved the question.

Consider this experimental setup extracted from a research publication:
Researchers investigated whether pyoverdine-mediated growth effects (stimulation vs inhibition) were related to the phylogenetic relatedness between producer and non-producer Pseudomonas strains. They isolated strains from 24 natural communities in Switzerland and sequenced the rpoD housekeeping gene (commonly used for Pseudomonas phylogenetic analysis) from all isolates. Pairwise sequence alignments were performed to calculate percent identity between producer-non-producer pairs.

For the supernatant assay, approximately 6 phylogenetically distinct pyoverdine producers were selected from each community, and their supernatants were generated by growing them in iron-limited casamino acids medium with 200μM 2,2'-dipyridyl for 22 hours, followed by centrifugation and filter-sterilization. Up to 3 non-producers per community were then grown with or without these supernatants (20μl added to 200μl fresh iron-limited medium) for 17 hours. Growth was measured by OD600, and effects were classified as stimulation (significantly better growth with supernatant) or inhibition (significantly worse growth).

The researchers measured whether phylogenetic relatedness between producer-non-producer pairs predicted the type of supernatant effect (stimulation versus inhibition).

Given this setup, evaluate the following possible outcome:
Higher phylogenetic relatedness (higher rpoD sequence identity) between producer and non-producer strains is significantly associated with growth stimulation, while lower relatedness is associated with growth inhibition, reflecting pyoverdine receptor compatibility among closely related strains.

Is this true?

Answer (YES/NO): NO